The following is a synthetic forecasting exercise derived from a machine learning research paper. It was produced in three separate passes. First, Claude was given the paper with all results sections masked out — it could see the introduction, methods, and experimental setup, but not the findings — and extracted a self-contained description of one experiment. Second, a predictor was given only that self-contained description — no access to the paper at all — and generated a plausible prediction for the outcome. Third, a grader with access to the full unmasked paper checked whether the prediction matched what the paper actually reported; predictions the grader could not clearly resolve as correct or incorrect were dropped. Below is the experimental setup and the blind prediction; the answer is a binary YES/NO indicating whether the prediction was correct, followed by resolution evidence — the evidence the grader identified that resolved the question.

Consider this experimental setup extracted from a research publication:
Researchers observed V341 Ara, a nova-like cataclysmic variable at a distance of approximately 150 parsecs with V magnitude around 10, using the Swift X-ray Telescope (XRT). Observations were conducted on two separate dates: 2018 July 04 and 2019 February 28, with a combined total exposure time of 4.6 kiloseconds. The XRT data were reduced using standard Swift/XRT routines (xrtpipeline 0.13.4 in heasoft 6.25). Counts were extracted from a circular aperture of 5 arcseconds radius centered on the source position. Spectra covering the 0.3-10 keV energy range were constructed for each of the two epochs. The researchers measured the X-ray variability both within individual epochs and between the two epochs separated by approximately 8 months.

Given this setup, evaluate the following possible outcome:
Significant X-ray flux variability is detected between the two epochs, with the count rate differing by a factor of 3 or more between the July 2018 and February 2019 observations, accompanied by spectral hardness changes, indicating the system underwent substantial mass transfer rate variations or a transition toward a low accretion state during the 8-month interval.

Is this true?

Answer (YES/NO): NO